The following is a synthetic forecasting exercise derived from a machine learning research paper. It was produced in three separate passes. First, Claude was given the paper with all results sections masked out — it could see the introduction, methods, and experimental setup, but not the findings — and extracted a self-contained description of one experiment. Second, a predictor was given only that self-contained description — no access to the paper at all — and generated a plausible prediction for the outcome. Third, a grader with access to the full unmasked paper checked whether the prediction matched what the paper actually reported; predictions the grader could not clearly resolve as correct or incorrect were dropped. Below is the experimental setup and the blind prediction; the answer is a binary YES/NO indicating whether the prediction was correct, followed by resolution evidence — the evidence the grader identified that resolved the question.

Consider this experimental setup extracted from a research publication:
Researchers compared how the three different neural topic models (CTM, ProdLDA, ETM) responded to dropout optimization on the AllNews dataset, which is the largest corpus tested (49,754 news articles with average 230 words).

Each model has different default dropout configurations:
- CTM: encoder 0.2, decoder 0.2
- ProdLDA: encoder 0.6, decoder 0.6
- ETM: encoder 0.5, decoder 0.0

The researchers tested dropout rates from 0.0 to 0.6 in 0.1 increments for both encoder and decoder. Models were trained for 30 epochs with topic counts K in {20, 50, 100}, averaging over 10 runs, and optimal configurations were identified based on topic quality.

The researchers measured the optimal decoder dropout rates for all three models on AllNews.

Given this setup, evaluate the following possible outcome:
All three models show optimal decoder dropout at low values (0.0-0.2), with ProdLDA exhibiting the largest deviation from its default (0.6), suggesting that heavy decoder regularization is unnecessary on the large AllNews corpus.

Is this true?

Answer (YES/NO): YES